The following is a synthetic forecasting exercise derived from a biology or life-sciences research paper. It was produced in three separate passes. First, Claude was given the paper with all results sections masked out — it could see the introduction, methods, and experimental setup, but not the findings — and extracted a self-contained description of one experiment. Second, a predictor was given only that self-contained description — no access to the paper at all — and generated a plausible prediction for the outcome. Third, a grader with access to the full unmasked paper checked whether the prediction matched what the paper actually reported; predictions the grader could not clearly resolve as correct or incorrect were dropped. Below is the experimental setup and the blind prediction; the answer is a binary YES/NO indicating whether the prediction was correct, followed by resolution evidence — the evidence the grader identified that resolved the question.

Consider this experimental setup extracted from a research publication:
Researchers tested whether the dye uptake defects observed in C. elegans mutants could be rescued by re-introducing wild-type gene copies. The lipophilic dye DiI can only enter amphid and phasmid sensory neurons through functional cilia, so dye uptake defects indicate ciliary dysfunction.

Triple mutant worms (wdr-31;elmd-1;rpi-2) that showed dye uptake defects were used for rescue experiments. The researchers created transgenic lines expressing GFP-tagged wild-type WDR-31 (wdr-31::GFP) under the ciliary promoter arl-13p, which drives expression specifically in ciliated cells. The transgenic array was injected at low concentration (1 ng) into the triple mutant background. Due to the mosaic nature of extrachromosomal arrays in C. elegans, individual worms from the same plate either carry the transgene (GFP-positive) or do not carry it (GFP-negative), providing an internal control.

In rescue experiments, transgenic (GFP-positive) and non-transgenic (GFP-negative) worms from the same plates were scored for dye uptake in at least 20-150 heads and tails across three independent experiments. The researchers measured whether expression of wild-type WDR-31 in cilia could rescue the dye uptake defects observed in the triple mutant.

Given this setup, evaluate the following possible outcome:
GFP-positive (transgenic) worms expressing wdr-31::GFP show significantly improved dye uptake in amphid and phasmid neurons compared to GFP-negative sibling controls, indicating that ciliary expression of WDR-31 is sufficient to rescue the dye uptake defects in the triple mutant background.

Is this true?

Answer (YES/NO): YES